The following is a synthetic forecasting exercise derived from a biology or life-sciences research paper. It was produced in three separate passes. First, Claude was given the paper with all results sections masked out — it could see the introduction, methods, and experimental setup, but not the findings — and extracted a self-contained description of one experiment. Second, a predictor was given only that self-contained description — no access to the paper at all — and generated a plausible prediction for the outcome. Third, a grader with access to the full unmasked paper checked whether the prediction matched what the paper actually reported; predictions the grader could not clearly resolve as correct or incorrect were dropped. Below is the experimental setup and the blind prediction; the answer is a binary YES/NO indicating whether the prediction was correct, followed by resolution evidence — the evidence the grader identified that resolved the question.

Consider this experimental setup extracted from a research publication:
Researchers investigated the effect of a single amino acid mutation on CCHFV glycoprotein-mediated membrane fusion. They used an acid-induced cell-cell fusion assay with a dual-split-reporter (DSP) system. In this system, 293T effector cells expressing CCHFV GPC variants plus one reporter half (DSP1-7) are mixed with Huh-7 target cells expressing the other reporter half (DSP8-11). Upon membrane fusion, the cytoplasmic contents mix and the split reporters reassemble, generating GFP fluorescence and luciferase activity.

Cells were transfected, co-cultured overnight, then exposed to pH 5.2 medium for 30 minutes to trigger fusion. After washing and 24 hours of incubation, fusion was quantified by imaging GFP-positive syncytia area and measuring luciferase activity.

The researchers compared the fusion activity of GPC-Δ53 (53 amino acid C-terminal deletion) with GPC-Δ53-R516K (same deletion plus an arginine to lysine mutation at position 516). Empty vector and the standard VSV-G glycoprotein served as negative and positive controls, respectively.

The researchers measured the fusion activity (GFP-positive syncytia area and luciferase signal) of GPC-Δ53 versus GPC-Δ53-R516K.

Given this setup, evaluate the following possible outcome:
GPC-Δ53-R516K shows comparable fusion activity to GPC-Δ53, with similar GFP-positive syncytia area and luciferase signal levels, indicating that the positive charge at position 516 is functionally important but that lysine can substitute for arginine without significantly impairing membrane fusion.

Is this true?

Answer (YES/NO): NO